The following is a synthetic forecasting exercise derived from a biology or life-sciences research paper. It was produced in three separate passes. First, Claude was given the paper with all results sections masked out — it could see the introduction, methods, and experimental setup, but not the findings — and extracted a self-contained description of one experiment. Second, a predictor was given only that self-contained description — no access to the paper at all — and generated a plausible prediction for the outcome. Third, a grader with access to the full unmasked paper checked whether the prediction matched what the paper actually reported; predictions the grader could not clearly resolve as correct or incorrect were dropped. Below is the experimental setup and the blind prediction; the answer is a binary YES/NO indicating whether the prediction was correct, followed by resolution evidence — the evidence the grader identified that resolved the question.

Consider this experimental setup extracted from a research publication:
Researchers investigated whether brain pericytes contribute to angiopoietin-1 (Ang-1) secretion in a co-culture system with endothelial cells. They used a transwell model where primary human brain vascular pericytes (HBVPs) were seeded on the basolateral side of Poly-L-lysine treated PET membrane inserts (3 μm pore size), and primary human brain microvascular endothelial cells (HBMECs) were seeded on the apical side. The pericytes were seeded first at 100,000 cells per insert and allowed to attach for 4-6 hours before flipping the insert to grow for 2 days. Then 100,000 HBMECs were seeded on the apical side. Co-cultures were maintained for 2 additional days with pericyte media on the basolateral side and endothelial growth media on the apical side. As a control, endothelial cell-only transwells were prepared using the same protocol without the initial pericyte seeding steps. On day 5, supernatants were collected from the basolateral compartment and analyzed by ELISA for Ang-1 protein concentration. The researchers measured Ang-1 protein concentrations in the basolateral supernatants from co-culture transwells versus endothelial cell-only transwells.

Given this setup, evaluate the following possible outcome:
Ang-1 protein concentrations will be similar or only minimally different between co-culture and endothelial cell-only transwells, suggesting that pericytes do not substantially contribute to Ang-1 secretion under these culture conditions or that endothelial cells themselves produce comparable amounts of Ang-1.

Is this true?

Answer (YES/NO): NO